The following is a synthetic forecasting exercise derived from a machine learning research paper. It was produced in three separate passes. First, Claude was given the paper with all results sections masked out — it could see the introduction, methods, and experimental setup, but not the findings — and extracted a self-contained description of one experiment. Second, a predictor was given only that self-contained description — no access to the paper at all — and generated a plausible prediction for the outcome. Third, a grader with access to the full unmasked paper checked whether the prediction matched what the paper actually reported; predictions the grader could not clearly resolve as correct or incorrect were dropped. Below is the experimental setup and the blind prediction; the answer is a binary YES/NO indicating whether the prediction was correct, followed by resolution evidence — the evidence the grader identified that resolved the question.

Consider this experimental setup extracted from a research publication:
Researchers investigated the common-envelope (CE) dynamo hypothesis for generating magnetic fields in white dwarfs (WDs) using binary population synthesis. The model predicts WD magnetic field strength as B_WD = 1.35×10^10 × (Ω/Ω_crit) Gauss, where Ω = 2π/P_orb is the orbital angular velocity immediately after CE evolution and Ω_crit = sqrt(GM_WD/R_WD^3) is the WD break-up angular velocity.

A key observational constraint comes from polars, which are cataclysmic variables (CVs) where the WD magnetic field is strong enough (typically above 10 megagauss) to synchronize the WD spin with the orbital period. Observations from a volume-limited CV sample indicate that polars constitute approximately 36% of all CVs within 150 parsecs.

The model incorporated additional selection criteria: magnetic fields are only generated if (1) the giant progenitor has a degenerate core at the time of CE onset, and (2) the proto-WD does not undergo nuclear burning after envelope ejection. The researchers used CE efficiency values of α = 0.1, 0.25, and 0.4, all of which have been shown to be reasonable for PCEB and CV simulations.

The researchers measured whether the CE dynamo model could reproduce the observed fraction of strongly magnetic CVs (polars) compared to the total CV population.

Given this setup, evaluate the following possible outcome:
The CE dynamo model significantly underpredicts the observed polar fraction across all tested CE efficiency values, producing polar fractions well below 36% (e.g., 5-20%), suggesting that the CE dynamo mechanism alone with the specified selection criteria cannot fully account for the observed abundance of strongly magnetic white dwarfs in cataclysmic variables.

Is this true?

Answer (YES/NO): NO